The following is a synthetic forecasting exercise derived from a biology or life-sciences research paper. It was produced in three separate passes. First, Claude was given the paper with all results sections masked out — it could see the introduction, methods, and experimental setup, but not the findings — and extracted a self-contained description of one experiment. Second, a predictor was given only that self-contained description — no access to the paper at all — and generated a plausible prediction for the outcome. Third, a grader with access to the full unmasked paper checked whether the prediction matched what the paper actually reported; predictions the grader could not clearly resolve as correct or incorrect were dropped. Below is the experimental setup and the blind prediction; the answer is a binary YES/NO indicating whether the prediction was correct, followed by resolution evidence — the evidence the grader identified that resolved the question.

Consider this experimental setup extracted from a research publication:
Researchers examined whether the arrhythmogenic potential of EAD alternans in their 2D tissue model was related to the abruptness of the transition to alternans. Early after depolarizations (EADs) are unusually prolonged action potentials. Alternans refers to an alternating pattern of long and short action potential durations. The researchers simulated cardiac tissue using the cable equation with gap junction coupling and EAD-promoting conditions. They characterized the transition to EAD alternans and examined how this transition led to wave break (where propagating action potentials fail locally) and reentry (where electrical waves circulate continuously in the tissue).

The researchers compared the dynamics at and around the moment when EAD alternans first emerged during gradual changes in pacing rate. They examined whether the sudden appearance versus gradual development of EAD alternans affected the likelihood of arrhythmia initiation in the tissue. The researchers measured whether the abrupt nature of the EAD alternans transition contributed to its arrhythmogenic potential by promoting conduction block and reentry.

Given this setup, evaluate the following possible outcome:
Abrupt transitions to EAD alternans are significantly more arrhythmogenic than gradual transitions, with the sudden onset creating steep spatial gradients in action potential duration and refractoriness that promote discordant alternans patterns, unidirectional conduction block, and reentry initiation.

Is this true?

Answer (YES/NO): YES